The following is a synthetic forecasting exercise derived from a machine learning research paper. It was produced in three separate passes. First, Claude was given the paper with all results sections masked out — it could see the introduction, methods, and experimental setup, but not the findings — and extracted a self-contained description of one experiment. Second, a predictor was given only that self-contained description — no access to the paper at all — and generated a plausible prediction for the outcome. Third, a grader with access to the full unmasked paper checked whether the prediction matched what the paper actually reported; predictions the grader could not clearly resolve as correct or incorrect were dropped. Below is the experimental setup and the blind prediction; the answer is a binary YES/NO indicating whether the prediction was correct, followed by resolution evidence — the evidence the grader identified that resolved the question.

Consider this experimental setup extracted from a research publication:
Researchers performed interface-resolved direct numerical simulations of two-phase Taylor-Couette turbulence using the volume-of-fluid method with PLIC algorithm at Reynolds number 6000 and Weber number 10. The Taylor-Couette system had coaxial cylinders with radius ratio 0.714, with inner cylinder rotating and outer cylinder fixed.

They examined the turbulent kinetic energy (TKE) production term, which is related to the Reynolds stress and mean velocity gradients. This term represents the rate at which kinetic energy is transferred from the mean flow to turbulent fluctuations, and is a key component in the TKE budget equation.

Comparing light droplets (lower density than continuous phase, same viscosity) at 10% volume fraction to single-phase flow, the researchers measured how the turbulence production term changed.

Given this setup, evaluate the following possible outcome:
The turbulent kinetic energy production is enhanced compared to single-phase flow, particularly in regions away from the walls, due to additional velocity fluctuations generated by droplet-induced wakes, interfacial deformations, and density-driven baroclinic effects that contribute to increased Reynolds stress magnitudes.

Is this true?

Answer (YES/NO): NO